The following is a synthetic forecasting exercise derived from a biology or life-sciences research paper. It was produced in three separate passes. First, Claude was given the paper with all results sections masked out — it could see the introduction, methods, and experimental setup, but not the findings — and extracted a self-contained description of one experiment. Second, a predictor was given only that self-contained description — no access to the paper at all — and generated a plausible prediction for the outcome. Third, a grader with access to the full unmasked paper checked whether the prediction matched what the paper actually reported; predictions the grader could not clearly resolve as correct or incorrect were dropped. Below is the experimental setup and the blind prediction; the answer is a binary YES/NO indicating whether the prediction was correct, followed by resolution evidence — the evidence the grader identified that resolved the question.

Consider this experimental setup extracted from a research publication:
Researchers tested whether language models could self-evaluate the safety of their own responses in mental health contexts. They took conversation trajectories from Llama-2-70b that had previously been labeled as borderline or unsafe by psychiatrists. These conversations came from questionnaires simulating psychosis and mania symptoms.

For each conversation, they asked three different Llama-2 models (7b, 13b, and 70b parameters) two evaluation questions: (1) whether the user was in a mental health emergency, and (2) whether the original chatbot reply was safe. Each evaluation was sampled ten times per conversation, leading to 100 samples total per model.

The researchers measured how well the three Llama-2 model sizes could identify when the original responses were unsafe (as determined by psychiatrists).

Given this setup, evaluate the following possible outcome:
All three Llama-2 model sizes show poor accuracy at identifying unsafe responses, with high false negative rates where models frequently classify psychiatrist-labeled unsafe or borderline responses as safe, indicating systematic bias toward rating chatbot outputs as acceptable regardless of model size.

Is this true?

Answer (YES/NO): YES